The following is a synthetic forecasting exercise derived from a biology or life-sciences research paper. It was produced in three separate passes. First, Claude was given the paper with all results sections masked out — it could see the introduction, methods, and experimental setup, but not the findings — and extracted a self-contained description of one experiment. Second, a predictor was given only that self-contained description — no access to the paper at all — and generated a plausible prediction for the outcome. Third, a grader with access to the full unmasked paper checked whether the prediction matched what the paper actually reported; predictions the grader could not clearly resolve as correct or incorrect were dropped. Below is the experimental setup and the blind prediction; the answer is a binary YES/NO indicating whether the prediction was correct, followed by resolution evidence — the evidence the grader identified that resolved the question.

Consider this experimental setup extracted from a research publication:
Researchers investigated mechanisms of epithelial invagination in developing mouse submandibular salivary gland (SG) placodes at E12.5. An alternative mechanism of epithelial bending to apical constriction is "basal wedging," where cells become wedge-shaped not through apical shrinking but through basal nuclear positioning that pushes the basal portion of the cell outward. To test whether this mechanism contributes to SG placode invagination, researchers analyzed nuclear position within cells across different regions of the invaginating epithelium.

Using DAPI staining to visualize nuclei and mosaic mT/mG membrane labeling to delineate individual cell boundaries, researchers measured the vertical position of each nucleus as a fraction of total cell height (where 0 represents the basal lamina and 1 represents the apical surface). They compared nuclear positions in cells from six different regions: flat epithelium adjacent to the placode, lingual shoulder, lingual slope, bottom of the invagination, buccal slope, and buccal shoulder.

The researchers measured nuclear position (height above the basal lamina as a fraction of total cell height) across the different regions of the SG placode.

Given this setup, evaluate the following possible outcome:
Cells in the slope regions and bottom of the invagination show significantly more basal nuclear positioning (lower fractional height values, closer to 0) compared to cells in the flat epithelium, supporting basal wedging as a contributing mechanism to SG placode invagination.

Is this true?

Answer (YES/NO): NO